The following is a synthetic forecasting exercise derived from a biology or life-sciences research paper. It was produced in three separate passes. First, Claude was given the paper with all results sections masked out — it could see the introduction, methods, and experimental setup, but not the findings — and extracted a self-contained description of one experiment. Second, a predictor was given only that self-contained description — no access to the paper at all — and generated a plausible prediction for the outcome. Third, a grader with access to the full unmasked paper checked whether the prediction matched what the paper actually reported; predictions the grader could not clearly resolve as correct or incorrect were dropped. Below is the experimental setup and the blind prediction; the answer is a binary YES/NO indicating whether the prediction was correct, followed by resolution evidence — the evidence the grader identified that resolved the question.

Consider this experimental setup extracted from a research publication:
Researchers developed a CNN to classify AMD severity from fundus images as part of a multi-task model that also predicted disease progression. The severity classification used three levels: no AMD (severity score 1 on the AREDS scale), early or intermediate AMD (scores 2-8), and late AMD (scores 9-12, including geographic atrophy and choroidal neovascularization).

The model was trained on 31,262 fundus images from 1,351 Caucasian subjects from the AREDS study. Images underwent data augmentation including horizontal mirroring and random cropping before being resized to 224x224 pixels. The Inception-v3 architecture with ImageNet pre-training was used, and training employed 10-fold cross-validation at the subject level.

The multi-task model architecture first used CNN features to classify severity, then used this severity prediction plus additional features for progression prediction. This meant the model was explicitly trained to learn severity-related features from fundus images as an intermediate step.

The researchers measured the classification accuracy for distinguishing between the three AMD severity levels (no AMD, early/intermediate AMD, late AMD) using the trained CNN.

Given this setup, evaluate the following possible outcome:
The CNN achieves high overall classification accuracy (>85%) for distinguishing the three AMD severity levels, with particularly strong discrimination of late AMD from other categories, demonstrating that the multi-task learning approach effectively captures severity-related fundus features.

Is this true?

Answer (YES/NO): NO